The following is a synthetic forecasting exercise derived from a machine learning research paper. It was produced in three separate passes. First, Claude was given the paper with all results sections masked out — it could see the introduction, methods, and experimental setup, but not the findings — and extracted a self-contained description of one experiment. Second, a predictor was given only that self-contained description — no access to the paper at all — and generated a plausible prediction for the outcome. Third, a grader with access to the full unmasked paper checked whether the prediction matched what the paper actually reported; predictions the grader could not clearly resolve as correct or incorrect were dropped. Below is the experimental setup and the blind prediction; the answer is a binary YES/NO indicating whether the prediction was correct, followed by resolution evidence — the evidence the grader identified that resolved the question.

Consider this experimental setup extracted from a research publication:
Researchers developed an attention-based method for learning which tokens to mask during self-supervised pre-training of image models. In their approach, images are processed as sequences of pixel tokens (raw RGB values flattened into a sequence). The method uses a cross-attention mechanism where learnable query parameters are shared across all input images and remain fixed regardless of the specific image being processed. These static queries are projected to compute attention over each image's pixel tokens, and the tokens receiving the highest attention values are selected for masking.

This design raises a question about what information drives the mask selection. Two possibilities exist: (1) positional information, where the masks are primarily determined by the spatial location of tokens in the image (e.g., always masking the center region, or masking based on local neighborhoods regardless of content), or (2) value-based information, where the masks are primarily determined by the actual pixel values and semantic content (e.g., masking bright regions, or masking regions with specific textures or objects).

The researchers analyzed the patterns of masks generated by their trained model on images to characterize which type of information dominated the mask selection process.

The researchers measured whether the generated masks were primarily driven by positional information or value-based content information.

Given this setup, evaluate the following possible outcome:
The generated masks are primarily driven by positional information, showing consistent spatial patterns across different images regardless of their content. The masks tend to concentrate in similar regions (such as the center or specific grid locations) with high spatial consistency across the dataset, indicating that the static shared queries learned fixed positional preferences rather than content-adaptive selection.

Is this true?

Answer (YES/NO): YES